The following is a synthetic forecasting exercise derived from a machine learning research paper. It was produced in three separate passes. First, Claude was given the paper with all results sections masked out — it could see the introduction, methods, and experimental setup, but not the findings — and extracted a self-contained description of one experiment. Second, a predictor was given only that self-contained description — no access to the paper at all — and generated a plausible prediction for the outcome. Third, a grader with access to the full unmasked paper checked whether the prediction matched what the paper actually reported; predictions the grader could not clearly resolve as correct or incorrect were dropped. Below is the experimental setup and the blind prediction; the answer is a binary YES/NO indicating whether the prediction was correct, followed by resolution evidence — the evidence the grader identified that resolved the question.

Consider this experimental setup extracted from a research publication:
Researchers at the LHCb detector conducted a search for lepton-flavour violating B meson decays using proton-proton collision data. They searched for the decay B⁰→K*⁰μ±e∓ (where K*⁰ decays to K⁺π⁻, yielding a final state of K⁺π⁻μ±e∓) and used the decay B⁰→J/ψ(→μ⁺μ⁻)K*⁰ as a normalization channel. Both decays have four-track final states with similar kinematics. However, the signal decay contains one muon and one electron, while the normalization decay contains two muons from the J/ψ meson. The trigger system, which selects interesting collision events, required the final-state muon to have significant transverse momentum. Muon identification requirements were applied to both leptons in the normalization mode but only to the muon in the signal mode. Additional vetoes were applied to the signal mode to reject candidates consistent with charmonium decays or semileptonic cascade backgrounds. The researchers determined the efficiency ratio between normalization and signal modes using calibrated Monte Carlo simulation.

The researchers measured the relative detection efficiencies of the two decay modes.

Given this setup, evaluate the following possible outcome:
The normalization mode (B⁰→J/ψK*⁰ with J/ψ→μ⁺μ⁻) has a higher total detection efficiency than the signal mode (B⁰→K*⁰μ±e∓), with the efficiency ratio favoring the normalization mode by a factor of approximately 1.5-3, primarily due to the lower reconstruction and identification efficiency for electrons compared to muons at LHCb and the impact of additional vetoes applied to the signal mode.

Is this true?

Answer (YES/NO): YES